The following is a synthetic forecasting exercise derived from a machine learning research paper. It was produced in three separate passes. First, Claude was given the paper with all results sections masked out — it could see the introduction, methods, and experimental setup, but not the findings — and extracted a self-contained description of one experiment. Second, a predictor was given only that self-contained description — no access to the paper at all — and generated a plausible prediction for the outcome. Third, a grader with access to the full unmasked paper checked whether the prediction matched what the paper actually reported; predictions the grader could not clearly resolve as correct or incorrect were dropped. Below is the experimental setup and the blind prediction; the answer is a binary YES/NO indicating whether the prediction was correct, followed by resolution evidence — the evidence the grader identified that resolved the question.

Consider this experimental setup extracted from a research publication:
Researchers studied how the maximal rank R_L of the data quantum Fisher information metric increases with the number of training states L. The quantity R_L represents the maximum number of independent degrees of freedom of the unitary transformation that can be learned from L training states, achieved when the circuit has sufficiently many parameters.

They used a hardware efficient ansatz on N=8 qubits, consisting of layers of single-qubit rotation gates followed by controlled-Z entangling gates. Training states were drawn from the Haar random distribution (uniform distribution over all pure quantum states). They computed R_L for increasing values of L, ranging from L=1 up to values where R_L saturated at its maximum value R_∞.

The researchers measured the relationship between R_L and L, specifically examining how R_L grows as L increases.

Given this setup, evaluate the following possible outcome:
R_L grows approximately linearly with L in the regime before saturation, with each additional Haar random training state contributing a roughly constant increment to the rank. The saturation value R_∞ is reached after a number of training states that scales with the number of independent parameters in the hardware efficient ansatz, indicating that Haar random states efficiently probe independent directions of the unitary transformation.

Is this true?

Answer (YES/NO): NO